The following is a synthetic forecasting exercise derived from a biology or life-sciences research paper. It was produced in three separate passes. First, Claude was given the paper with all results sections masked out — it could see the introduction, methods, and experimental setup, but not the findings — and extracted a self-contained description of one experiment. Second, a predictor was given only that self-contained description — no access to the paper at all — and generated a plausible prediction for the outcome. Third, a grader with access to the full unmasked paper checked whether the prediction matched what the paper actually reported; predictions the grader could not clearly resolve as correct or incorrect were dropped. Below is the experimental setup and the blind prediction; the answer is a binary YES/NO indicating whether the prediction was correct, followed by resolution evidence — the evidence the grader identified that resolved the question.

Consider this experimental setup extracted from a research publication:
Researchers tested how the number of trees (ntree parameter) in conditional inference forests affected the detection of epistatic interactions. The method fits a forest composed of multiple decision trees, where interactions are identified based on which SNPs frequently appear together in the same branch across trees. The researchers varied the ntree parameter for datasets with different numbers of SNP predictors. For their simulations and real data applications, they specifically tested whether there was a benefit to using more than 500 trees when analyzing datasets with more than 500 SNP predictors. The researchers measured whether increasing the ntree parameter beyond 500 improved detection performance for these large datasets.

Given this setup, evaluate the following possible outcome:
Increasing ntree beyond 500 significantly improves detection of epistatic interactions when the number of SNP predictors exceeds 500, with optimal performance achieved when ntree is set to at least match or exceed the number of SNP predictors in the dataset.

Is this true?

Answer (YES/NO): NO